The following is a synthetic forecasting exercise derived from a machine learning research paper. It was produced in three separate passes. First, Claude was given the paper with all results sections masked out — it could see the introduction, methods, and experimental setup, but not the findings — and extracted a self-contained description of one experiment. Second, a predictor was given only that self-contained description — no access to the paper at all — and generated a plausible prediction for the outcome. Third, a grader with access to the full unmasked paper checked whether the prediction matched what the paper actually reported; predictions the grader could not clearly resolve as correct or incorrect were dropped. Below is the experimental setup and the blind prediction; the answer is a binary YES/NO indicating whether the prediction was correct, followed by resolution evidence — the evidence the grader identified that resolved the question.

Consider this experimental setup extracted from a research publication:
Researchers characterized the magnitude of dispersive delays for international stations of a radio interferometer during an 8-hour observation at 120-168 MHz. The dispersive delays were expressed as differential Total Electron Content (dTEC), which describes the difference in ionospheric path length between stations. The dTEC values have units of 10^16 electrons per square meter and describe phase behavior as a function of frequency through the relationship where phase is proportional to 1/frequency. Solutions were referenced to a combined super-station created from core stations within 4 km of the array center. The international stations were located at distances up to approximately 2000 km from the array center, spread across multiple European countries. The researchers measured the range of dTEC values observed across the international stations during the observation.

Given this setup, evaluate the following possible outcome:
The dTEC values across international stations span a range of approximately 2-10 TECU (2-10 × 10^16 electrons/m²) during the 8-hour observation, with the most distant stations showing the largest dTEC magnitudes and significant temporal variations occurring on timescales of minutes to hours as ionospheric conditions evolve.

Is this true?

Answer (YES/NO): NO